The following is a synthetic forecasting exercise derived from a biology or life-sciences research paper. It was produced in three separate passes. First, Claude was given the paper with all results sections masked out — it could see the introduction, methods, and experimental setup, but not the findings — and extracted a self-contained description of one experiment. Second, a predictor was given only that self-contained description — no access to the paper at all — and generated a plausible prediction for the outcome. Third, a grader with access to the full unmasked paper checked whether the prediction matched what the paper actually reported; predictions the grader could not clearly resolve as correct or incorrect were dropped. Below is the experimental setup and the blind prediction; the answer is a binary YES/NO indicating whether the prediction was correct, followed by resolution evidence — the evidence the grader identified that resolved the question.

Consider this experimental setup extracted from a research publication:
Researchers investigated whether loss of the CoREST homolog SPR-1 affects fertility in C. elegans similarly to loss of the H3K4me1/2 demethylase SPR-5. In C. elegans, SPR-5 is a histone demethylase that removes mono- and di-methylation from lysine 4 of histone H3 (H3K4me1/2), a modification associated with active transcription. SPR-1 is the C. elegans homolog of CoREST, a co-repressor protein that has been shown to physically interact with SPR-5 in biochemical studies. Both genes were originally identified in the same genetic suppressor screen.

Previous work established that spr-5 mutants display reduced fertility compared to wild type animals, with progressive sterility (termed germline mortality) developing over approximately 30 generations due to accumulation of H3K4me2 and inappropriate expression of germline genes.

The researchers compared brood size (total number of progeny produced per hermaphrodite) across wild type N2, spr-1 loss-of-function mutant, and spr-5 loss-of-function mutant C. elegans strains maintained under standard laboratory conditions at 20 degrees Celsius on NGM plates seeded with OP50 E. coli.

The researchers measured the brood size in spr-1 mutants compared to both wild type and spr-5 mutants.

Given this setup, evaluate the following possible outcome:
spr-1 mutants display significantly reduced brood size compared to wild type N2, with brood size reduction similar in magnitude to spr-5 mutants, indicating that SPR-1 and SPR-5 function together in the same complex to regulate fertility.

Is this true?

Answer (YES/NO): NO